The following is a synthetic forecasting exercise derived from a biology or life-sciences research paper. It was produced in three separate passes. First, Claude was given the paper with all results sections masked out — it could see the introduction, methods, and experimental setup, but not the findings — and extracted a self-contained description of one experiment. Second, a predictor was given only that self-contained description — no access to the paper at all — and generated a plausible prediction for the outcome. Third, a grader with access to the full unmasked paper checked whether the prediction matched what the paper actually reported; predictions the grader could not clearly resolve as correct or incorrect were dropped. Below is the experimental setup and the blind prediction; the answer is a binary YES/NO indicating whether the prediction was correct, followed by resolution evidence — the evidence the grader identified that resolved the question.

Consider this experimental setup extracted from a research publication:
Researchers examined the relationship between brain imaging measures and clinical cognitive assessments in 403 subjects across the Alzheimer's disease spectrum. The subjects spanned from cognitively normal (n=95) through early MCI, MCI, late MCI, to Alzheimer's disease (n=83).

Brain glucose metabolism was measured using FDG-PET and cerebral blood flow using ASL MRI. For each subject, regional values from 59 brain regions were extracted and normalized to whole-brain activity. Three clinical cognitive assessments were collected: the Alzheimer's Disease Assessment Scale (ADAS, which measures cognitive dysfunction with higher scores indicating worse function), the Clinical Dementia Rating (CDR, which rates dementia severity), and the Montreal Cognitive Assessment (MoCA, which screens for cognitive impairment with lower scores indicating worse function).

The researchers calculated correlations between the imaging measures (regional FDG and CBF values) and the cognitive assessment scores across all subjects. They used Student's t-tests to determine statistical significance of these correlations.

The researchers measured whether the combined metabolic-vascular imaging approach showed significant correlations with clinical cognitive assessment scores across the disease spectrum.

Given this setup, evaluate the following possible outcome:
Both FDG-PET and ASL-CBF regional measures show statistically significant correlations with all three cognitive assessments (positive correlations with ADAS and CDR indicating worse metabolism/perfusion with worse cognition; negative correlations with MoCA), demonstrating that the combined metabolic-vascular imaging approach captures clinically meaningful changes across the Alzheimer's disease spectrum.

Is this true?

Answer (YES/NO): NO